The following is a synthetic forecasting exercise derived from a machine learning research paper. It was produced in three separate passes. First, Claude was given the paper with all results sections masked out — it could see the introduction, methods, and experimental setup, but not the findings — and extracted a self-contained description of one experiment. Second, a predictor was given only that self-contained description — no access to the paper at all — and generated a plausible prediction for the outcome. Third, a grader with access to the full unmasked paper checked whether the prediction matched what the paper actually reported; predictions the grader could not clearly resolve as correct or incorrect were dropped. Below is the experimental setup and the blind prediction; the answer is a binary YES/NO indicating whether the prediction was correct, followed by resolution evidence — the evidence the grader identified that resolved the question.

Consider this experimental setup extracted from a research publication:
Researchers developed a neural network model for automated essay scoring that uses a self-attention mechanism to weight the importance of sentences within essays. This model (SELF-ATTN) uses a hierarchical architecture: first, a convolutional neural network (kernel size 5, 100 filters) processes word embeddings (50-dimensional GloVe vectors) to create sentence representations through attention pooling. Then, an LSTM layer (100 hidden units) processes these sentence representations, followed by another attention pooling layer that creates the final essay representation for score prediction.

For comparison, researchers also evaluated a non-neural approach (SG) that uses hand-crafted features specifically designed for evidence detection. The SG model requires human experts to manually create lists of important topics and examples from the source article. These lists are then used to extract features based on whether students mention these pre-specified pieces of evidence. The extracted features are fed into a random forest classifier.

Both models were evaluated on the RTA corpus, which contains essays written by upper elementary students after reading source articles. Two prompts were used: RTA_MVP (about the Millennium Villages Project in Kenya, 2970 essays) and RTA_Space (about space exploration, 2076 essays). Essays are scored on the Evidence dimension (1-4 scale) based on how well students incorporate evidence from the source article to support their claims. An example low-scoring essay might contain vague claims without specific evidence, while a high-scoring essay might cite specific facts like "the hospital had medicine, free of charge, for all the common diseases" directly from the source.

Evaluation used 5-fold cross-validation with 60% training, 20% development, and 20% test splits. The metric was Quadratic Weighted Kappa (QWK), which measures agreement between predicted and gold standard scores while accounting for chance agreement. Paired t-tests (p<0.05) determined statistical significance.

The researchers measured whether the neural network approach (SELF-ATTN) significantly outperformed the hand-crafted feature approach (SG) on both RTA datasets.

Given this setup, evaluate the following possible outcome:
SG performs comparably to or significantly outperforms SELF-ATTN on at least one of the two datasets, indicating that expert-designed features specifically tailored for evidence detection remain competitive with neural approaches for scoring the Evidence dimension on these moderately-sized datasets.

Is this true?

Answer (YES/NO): NO